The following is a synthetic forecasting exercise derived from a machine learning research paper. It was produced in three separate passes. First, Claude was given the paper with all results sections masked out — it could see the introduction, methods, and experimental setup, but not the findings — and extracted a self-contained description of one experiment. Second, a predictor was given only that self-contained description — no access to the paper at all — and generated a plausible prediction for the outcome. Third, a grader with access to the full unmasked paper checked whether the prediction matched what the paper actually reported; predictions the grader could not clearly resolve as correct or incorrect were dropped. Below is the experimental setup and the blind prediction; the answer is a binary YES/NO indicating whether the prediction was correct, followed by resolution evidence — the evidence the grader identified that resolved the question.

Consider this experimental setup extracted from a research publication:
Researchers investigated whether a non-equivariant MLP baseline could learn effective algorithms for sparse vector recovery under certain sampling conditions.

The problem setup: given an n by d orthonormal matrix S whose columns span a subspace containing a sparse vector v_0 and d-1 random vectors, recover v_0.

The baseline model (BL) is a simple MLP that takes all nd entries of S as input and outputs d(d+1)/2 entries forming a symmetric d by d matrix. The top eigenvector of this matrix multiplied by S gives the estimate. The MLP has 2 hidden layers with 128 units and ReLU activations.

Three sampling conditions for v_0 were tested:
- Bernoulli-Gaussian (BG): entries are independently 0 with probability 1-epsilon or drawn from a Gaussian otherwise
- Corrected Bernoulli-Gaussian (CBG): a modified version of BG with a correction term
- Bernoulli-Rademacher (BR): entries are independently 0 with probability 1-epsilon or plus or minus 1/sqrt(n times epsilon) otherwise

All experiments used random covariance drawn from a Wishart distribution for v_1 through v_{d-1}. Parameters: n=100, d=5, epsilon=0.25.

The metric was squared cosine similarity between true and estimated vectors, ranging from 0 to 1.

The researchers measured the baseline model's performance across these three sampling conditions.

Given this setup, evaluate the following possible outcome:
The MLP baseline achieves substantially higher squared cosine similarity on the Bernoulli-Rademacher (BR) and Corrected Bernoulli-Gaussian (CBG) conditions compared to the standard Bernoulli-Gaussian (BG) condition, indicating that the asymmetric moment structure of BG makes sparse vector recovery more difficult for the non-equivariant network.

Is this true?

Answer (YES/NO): NO